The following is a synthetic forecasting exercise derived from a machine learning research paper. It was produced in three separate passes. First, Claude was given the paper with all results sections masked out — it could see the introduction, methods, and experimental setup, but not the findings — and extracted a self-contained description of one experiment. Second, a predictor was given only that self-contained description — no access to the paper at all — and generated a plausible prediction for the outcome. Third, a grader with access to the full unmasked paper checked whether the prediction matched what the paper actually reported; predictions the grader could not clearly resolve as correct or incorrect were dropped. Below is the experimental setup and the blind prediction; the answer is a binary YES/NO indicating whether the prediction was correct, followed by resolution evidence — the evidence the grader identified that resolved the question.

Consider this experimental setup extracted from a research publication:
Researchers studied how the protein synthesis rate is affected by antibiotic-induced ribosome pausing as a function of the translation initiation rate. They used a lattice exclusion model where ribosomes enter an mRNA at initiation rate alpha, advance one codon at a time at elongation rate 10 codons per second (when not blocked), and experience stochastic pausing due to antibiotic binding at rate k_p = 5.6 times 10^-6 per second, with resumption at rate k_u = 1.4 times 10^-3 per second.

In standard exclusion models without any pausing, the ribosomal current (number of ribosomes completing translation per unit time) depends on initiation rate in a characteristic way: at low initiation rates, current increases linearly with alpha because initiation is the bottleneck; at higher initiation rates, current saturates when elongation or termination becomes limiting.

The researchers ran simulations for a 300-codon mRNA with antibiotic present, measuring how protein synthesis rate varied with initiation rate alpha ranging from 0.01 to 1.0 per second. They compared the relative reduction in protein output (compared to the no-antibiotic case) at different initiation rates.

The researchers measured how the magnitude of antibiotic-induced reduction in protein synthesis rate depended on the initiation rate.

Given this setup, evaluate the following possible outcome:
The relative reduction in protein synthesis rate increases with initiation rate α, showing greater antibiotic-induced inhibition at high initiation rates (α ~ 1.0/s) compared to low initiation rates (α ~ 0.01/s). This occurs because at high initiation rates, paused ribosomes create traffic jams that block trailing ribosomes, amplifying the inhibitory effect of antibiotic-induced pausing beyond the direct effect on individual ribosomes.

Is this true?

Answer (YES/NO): YES